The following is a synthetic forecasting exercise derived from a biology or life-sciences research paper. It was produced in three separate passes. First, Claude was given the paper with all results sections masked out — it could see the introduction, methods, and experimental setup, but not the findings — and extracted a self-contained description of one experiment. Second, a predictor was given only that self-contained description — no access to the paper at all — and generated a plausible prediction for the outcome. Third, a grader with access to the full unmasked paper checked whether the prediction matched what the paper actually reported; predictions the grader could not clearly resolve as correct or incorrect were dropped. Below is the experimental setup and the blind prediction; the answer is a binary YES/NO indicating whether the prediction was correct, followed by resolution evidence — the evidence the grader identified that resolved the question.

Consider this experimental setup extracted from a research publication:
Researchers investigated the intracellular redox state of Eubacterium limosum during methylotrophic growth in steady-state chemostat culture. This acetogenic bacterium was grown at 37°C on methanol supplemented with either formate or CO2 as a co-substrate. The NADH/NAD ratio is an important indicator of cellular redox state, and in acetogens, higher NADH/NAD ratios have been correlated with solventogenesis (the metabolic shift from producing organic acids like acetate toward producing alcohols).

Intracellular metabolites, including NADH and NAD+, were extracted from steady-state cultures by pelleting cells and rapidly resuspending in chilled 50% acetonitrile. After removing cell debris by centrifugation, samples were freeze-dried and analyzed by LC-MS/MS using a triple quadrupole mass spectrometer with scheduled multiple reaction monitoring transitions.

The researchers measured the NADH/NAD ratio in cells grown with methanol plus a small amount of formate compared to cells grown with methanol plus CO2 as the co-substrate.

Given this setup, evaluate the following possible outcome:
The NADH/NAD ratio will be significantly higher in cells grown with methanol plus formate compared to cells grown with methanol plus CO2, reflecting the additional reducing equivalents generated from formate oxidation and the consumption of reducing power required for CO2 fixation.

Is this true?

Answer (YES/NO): YES